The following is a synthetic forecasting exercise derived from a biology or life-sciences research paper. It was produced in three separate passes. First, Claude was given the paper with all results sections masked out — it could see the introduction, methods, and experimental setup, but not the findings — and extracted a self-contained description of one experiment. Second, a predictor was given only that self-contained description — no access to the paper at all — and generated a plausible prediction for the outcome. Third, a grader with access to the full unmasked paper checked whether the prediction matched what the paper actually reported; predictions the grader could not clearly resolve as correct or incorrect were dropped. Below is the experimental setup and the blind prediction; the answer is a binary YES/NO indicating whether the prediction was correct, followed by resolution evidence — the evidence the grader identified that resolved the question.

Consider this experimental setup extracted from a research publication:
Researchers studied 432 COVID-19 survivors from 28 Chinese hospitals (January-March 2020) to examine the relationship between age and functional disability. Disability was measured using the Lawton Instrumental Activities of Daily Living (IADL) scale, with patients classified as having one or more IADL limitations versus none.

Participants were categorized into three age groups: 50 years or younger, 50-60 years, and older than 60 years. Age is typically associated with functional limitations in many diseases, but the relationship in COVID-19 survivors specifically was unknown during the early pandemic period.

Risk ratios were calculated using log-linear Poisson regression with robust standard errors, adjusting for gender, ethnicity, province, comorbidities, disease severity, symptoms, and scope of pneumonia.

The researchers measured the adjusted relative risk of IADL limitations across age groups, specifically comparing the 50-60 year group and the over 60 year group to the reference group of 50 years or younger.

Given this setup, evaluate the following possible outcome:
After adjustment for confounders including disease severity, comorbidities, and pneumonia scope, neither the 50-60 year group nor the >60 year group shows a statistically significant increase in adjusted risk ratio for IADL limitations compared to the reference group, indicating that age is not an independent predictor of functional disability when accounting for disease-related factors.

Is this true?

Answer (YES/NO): NO